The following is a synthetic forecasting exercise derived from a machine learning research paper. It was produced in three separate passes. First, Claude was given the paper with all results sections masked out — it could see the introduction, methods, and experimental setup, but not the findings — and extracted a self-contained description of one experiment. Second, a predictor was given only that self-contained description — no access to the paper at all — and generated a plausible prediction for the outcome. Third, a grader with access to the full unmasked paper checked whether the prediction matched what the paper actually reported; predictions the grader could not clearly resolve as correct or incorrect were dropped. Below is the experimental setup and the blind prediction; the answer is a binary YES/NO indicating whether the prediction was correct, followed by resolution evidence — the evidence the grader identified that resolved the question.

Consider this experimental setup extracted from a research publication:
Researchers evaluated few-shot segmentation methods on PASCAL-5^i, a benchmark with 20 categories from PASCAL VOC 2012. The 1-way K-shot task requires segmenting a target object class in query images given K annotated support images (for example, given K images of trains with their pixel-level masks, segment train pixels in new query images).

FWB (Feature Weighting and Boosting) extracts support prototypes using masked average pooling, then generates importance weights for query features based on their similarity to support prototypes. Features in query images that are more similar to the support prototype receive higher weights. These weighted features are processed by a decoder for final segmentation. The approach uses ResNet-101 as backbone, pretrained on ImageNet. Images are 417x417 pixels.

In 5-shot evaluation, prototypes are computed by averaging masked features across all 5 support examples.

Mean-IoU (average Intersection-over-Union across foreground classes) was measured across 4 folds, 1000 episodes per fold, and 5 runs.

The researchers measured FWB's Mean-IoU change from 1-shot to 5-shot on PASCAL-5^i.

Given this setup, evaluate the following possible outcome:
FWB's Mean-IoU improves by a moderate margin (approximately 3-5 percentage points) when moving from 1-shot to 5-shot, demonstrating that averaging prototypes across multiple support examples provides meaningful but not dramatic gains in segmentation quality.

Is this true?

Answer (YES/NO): YES